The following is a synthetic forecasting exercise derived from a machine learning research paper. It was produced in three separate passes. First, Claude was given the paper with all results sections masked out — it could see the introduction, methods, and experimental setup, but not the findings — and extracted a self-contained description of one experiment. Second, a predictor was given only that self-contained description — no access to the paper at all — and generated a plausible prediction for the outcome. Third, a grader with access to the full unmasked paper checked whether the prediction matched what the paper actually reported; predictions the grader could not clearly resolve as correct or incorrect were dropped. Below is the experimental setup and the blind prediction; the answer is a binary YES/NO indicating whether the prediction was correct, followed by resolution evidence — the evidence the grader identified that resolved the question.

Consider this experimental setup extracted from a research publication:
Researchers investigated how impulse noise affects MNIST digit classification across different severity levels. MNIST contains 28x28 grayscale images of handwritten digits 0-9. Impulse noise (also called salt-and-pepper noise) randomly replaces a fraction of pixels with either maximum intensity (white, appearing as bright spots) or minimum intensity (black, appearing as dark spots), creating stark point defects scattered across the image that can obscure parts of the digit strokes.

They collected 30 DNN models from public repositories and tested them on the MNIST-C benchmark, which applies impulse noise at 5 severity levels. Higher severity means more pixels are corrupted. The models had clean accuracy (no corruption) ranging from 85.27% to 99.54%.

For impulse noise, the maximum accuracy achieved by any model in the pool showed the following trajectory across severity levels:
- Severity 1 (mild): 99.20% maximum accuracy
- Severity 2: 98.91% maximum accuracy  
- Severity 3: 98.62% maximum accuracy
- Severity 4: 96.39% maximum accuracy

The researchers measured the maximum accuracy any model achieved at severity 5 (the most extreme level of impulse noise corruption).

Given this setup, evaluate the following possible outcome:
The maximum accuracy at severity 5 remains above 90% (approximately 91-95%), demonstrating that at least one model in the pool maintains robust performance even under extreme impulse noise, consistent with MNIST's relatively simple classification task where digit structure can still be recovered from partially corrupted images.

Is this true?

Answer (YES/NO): NO